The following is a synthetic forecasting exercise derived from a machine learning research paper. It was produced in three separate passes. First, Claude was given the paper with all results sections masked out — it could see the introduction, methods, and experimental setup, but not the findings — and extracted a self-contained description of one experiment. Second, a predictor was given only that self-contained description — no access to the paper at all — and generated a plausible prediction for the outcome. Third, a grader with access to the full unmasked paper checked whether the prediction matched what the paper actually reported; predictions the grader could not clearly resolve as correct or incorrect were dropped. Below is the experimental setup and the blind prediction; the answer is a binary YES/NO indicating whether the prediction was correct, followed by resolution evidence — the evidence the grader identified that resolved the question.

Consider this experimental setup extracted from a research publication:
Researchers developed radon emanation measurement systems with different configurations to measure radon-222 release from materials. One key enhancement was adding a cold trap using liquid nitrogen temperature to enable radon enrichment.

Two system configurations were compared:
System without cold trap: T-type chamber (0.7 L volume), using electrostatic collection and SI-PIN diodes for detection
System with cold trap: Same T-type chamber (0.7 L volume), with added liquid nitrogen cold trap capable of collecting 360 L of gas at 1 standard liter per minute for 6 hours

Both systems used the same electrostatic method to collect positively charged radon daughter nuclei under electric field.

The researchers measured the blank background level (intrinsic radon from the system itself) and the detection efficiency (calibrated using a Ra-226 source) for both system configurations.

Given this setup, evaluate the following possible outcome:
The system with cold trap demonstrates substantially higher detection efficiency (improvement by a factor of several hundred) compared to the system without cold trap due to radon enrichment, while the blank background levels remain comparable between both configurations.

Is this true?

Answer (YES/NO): NO